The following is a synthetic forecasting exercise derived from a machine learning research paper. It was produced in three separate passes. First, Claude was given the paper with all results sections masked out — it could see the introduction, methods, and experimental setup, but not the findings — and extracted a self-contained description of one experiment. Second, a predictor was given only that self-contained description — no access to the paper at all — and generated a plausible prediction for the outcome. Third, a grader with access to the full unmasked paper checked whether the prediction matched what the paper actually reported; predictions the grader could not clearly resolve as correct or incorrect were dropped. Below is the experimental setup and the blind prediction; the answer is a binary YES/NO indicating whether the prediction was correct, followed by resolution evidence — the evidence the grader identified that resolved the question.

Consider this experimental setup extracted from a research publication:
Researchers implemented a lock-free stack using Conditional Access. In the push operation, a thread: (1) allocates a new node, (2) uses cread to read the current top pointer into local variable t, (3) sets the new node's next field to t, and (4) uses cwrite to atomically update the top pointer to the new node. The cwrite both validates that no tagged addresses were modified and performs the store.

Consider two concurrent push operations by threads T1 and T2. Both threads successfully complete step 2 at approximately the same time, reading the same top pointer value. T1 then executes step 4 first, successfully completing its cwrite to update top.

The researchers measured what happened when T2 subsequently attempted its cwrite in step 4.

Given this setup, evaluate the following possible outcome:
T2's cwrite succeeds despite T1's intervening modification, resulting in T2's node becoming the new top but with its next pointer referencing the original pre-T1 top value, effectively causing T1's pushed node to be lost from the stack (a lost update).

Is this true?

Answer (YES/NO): NO